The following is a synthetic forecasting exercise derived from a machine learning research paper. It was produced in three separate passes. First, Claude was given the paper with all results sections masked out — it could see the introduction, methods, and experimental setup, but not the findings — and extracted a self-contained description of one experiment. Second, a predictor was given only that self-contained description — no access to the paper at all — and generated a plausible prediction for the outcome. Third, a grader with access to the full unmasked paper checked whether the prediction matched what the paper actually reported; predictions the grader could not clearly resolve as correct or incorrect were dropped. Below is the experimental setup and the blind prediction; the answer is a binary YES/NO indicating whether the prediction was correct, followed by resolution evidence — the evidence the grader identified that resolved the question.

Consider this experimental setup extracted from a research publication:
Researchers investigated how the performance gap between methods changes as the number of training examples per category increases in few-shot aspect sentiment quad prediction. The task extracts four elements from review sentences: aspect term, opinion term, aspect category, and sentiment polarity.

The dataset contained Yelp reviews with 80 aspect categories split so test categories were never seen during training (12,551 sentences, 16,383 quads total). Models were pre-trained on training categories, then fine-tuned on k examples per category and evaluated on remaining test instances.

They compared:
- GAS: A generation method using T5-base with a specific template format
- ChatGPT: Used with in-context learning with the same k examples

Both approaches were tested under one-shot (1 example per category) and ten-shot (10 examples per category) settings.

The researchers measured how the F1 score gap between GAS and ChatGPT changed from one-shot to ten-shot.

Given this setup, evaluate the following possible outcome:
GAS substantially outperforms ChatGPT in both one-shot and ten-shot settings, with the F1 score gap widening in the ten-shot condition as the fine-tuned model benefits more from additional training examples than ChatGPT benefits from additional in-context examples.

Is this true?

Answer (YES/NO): YES